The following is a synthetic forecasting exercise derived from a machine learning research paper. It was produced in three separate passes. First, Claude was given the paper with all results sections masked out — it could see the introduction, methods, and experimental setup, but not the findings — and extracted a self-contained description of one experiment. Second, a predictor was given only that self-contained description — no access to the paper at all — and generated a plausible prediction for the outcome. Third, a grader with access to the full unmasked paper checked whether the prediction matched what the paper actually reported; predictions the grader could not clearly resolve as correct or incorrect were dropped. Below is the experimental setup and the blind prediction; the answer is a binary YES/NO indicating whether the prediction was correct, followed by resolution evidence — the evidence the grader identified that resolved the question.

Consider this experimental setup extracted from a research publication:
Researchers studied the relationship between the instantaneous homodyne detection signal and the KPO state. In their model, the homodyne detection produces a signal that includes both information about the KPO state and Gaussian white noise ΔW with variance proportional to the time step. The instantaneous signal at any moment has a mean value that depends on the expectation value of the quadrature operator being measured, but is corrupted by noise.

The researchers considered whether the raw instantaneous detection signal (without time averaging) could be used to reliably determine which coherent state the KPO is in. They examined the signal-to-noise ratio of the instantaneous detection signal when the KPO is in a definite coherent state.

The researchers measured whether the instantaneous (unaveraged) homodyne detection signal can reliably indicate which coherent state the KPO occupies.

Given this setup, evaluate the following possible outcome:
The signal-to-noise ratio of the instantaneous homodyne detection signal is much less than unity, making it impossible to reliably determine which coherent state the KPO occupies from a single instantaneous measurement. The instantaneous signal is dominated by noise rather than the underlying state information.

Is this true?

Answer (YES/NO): YES